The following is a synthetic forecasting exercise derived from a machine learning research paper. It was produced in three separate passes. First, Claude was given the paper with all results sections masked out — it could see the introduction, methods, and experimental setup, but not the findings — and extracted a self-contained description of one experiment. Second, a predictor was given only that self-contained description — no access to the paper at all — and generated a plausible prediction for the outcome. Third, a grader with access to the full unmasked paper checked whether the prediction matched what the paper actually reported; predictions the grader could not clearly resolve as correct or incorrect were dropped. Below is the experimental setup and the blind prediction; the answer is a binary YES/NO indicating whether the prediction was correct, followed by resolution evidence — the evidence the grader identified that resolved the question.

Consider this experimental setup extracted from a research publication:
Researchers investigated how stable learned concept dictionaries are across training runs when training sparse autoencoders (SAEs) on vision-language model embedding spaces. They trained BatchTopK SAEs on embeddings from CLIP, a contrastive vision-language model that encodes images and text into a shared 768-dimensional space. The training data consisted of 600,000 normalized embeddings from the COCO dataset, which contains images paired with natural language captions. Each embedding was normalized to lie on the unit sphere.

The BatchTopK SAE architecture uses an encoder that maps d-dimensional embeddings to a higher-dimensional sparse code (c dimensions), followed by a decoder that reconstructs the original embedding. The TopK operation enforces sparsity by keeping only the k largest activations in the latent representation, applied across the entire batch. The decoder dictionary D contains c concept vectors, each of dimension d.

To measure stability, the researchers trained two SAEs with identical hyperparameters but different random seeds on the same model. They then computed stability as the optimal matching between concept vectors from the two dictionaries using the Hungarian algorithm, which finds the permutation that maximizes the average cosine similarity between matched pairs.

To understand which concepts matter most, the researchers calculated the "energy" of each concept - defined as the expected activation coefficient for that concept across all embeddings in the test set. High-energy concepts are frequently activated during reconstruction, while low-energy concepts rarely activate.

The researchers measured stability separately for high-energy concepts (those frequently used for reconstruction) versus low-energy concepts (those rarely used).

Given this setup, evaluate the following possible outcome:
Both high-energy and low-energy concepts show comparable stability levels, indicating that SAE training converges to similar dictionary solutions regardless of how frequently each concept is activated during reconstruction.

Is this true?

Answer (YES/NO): NO